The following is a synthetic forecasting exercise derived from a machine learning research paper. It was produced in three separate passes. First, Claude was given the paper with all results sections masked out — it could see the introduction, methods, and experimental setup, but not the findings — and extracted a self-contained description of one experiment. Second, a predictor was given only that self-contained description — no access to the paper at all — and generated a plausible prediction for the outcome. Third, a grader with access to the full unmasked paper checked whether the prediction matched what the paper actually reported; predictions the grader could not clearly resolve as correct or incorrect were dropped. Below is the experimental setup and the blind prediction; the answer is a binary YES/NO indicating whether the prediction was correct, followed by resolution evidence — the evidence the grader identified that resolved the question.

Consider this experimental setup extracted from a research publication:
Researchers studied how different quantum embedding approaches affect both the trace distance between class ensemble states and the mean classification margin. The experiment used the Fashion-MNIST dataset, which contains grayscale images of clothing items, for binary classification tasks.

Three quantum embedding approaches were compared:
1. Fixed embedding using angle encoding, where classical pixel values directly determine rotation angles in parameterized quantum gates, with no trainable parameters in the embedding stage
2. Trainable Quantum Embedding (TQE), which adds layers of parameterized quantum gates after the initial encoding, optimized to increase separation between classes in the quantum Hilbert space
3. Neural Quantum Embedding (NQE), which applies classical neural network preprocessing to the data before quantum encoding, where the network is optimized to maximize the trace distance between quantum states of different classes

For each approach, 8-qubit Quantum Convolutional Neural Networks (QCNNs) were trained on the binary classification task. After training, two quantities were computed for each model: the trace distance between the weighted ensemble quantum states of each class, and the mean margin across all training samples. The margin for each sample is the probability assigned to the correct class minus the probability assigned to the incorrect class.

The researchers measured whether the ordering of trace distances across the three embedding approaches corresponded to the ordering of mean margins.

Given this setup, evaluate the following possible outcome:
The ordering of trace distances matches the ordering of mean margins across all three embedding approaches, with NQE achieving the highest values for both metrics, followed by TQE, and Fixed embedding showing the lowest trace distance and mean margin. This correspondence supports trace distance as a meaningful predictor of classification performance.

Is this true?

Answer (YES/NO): YES